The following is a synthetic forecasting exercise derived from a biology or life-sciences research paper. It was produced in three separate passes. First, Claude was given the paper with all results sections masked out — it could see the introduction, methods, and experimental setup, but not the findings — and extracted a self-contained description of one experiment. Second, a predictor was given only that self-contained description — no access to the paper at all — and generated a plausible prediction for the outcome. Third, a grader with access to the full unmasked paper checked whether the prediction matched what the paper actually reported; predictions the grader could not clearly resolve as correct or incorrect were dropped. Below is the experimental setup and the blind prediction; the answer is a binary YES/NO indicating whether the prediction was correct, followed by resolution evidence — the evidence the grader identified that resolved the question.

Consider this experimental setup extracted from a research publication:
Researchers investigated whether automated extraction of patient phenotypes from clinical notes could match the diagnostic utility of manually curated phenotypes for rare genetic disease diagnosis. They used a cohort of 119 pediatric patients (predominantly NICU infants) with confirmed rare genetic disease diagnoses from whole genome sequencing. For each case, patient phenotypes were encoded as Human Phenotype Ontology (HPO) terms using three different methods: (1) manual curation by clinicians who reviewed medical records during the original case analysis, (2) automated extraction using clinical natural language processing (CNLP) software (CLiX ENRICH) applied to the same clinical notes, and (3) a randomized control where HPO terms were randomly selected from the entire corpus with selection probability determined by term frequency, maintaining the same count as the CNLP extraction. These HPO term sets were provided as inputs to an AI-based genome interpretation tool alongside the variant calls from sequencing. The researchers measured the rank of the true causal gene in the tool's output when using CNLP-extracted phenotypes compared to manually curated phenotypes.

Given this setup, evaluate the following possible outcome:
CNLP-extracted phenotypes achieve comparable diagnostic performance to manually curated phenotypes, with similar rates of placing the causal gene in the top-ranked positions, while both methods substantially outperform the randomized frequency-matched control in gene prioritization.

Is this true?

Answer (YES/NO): NO